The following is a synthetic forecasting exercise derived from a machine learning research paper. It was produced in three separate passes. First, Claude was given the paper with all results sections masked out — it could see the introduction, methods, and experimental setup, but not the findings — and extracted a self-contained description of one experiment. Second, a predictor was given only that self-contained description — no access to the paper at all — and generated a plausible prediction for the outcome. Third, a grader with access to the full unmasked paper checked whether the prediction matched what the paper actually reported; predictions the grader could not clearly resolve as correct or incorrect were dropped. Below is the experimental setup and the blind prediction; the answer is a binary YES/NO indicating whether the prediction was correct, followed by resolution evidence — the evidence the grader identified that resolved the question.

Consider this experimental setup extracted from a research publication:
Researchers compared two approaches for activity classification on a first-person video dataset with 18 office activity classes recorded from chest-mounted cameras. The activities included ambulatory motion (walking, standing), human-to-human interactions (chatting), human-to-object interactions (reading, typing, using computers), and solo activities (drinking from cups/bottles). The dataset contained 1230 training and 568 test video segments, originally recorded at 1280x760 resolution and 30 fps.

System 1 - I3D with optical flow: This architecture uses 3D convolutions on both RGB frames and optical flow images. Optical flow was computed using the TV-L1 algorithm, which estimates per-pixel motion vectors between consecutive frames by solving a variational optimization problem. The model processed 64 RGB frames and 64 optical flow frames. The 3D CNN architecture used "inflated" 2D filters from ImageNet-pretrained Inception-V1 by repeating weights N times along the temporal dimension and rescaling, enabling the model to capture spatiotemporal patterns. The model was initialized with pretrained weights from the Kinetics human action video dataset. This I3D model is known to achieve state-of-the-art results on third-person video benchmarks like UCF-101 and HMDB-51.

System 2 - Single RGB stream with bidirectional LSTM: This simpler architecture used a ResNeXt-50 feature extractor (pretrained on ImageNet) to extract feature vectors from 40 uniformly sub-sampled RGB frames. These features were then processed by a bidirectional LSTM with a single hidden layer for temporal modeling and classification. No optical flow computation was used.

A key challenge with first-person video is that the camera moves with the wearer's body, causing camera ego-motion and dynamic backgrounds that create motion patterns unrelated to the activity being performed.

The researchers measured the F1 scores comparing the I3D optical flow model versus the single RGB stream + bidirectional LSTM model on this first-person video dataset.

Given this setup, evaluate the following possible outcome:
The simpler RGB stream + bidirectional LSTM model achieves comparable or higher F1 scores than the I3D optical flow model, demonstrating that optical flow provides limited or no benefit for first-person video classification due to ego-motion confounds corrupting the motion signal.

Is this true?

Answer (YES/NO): YES